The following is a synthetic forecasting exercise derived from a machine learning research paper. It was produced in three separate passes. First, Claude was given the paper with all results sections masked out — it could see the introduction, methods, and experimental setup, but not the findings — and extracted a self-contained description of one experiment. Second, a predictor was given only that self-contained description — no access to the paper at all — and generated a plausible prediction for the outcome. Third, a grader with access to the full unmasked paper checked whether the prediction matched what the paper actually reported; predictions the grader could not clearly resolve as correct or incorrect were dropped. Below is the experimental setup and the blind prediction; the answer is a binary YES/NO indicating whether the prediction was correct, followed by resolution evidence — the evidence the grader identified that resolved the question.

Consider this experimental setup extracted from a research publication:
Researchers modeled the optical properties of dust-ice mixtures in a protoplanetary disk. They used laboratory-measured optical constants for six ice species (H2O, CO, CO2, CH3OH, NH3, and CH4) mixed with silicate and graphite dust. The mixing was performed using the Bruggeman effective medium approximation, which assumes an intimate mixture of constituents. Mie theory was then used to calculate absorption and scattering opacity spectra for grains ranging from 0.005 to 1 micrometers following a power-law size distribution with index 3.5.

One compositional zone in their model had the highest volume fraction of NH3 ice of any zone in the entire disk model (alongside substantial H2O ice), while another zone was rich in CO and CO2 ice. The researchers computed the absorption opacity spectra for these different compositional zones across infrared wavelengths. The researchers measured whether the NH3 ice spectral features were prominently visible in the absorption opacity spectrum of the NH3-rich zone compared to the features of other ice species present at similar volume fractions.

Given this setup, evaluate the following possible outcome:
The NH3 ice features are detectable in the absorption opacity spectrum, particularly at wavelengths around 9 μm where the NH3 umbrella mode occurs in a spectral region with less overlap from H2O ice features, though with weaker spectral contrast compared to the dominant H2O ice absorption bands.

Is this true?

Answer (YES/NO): NO